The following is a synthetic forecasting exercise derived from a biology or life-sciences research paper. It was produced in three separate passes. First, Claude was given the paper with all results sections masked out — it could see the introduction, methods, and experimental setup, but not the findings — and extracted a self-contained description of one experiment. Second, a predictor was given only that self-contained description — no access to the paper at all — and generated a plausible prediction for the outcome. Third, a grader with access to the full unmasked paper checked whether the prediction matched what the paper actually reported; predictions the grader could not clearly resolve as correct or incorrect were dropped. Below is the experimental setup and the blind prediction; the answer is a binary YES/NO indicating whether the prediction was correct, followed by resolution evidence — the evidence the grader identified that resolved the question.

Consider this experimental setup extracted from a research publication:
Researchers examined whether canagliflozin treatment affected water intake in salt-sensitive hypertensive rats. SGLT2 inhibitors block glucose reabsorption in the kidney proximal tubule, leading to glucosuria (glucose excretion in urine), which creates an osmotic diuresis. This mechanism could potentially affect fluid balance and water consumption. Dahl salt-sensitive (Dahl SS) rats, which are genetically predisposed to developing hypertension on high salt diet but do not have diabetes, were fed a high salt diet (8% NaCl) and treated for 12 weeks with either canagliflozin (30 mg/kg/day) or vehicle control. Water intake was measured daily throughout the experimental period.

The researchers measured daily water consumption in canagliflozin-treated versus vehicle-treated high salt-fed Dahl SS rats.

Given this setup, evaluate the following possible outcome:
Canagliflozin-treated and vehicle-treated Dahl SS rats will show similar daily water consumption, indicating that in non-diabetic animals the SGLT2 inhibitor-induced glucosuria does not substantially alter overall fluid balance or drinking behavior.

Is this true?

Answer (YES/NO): NO